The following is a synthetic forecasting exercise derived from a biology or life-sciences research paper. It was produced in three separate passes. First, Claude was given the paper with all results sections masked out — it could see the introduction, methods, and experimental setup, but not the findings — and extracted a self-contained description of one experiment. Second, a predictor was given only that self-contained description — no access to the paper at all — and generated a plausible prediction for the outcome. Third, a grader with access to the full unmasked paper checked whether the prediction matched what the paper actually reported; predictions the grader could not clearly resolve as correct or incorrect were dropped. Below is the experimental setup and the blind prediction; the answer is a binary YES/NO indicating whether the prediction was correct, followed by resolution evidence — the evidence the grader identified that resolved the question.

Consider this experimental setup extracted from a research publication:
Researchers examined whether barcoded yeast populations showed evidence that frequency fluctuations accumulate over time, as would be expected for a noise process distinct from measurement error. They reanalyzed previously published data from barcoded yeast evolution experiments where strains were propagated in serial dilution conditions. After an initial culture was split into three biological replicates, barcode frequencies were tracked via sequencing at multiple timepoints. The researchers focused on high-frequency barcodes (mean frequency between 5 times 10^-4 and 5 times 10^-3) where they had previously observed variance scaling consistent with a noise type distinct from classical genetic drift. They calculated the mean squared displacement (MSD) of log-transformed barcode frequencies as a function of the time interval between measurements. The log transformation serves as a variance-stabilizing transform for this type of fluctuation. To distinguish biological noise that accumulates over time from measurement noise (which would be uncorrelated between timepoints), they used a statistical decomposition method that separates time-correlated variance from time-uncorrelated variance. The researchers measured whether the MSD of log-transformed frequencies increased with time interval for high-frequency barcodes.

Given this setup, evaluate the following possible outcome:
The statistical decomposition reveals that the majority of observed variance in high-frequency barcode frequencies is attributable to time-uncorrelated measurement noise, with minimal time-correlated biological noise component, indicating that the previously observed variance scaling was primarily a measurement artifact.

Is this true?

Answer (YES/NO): NO